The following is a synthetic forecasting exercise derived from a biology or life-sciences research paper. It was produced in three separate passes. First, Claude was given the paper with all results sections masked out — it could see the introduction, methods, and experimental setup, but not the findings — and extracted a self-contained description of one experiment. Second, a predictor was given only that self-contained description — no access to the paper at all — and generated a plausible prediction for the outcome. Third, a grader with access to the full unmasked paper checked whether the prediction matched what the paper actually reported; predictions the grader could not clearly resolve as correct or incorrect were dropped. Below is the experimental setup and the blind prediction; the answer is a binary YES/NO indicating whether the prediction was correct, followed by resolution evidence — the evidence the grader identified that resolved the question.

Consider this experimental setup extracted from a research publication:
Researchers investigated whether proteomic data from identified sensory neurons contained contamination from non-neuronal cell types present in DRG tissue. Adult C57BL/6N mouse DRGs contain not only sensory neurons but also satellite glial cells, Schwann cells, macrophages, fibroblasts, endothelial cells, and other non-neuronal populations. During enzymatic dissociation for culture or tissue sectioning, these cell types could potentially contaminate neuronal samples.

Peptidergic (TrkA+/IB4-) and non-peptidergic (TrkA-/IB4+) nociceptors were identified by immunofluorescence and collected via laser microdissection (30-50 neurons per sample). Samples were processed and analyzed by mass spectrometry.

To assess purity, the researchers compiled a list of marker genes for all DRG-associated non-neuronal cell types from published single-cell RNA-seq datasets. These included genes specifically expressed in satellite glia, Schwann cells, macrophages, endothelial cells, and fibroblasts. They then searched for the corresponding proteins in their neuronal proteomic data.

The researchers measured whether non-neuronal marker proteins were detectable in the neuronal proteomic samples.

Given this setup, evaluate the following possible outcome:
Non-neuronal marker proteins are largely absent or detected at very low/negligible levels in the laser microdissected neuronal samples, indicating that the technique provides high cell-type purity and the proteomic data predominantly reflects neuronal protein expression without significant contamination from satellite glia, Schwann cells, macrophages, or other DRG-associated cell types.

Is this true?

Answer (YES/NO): YES